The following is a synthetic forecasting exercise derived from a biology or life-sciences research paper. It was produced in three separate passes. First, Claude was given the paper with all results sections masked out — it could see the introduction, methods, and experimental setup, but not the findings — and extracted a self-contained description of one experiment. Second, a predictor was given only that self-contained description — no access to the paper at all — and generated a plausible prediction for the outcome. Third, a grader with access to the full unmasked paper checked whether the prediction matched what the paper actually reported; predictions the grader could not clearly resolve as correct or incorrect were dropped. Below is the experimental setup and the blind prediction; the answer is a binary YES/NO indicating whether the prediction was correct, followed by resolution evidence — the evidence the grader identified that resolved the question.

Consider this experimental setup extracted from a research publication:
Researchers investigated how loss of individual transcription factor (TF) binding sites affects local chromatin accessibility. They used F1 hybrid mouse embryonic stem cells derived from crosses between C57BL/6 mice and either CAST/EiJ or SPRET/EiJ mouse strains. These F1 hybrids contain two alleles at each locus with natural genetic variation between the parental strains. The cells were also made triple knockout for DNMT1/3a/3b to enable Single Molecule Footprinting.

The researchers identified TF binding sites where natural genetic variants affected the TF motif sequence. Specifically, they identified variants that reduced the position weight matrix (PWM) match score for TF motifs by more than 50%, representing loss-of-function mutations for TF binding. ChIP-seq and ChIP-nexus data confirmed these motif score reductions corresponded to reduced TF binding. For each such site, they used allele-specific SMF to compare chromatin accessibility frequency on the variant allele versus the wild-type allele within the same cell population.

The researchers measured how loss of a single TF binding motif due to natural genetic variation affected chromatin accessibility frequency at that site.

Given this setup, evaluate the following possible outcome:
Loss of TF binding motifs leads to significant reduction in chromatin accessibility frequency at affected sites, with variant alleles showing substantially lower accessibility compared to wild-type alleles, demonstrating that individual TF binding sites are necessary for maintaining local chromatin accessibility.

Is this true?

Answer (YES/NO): NO